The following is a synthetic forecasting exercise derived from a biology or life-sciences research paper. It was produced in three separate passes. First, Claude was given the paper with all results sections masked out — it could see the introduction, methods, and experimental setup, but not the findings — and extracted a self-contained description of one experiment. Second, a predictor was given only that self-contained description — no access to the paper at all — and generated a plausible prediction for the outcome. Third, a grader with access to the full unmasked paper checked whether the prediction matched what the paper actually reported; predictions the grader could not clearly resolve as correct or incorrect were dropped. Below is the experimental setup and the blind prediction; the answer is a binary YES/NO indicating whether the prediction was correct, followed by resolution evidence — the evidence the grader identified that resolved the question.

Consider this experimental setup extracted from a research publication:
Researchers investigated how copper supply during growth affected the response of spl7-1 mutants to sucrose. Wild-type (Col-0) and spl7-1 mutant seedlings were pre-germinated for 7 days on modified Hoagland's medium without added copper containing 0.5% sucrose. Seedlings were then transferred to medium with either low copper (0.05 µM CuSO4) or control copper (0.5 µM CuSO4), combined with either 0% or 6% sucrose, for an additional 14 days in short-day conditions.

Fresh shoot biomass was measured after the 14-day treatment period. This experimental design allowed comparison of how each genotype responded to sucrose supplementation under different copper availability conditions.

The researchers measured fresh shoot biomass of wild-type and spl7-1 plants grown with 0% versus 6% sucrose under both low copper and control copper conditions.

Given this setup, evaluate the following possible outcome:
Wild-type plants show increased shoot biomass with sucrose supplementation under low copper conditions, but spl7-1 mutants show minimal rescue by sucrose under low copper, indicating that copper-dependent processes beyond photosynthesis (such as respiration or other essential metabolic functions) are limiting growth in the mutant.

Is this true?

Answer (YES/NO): NO